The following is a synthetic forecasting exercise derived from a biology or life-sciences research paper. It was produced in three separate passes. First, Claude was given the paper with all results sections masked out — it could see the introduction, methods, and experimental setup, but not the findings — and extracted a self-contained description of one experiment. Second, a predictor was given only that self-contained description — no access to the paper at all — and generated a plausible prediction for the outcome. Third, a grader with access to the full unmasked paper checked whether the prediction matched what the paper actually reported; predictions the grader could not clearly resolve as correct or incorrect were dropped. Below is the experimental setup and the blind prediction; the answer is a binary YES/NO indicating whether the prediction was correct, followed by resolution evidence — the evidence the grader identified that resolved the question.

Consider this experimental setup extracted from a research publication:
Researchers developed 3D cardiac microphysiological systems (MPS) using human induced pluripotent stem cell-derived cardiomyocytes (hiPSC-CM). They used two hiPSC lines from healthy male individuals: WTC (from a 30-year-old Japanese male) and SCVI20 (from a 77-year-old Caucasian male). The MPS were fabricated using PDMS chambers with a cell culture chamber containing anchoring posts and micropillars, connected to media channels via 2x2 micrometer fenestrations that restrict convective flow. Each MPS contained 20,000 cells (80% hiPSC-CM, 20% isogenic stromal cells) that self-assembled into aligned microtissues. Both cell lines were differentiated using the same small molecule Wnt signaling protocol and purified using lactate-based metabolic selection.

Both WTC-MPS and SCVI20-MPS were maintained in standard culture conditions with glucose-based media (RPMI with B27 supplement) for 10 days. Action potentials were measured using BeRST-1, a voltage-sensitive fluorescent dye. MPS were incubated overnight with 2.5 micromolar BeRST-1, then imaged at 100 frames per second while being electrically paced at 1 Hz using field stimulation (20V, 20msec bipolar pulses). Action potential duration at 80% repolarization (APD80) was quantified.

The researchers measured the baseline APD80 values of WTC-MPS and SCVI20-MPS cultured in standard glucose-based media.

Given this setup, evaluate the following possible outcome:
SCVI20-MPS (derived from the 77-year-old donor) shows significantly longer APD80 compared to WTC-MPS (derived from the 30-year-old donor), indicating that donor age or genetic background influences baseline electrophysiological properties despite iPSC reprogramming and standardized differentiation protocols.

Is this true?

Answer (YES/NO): NO